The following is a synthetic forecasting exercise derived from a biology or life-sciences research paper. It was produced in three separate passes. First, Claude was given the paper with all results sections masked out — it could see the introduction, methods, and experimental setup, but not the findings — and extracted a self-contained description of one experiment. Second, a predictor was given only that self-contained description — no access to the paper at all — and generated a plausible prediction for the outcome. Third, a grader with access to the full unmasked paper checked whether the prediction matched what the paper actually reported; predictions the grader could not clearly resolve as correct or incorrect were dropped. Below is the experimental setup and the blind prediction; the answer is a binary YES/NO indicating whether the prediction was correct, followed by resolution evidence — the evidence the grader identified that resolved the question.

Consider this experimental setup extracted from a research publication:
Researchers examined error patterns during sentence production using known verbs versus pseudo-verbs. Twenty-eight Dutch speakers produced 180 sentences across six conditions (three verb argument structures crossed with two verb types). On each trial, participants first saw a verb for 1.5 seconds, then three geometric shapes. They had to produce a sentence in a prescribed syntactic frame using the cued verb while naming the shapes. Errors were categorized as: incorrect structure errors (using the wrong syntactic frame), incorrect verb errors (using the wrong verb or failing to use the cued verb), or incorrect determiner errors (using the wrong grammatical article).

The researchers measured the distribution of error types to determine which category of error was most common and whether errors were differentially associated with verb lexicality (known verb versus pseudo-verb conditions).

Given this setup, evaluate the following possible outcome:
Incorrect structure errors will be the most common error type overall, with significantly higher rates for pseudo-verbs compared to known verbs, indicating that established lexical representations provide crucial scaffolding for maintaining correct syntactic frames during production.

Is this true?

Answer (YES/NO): NO